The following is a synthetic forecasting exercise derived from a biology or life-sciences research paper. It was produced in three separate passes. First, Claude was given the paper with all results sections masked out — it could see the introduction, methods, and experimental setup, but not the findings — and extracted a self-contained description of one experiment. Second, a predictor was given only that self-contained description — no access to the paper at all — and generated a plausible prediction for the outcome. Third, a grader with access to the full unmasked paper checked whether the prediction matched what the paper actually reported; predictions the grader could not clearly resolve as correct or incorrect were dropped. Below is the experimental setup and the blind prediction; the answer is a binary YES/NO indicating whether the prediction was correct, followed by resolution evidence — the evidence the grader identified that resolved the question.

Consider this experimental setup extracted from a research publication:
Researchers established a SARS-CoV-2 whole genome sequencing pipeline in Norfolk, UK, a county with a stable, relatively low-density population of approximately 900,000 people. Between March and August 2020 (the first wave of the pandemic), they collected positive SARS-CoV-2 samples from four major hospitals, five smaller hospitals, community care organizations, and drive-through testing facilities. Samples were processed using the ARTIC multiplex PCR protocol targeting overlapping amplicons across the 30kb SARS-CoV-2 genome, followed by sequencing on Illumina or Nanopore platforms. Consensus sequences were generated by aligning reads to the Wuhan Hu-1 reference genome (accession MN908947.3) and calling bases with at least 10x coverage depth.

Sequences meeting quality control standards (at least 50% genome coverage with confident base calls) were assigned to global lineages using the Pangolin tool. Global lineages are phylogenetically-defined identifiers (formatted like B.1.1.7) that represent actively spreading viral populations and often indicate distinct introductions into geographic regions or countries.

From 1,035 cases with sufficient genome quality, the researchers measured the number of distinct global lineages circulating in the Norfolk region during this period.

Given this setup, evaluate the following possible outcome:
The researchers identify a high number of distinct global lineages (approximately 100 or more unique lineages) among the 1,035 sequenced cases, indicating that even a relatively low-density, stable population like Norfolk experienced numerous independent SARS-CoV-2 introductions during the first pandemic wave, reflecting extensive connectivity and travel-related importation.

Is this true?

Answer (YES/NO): NO